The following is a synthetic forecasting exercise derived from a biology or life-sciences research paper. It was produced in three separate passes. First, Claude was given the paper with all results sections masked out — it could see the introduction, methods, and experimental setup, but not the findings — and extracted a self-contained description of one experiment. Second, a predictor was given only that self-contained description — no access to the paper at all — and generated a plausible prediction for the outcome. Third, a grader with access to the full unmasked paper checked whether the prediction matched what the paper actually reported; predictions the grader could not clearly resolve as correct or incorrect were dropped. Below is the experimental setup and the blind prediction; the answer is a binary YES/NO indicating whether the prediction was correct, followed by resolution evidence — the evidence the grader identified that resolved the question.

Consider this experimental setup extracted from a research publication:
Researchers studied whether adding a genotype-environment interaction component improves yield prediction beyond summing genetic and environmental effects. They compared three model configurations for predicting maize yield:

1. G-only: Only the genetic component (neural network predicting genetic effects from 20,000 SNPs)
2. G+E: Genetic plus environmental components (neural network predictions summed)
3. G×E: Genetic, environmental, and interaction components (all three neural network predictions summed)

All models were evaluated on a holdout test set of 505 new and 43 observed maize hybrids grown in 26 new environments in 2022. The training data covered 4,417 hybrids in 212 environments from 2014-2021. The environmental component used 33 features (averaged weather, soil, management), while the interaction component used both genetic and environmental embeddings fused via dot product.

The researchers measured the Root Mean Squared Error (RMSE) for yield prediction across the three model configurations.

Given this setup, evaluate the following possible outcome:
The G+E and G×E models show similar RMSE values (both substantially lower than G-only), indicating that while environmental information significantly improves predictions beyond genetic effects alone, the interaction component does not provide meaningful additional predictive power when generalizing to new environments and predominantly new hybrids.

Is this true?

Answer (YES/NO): YES